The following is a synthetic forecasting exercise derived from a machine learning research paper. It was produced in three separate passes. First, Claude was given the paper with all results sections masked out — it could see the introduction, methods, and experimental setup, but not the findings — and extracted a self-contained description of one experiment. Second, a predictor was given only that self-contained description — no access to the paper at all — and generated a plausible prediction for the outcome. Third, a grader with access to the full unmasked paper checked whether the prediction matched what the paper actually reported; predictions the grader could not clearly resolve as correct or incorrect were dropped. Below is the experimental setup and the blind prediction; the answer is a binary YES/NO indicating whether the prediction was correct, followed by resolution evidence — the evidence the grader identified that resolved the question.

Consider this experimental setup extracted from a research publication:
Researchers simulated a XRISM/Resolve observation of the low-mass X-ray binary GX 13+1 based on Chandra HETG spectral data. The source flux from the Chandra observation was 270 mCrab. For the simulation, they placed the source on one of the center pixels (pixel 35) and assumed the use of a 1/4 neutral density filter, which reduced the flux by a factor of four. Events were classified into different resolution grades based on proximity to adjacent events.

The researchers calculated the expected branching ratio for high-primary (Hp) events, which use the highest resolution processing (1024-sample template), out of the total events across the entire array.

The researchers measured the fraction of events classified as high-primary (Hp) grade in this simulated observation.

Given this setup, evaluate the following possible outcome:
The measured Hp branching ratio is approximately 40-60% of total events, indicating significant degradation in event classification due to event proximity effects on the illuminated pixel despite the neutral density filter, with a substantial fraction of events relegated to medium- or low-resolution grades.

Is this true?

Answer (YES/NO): YES